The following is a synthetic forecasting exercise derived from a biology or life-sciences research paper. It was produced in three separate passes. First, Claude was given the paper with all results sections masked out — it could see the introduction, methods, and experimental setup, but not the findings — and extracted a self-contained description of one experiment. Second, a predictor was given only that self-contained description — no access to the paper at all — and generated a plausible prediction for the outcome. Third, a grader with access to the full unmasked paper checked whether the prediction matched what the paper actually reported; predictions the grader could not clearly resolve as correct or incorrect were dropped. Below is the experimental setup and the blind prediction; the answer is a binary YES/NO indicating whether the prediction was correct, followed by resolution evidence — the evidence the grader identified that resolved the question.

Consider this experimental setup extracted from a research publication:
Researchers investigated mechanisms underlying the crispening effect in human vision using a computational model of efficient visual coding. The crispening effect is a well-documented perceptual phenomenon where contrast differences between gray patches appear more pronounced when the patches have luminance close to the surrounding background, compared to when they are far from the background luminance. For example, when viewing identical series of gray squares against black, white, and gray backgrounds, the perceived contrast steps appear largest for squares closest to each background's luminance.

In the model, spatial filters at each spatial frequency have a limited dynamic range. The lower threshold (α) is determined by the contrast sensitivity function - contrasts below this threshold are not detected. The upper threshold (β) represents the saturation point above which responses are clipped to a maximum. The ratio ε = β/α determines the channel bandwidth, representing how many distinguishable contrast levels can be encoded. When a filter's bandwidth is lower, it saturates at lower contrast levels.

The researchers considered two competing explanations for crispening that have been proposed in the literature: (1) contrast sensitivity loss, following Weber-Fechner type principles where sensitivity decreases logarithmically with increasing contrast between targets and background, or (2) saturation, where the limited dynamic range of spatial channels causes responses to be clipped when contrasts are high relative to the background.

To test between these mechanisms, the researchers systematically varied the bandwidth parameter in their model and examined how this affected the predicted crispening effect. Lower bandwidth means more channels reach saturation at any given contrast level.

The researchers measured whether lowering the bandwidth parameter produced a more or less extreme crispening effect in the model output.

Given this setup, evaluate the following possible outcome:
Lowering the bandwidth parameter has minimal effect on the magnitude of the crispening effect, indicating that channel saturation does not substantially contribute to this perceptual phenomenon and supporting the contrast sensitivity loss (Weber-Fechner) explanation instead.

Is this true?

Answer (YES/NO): NO